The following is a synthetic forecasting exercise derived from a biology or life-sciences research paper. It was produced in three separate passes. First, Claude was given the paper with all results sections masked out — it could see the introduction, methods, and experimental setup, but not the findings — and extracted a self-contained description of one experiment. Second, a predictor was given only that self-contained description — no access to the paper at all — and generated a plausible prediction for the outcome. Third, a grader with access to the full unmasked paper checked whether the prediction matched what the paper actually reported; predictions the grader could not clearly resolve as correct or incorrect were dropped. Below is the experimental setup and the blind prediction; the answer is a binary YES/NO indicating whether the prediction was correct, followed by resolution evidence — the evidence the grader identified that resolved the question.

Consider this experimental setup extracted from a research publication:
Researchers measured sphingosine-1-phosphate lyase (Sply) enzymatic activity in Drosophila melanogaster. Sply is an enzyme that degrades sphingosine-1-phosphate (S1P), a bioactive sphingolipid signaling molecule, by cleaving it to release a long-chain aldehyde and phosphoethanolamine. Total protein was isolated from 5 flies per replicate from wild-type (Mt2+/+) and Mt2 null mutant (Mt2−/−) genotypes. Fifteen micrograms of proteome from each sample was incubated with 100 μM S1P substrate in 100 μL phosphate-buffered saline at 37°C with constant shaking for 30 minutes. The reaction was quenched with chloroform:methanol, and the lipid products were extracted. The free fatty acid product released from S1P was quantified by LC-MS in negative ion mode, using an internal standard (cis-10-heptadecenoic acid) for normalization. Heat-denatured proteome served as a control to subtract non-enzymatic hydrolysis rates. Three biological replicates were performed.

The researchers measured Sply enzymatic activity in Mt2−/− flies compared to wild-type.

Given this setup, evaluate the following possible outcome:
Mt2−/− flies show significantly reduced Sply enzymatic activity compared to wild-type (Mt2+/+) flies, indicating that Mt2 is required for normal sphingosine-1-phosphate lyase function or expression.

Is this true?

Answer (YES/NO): YES